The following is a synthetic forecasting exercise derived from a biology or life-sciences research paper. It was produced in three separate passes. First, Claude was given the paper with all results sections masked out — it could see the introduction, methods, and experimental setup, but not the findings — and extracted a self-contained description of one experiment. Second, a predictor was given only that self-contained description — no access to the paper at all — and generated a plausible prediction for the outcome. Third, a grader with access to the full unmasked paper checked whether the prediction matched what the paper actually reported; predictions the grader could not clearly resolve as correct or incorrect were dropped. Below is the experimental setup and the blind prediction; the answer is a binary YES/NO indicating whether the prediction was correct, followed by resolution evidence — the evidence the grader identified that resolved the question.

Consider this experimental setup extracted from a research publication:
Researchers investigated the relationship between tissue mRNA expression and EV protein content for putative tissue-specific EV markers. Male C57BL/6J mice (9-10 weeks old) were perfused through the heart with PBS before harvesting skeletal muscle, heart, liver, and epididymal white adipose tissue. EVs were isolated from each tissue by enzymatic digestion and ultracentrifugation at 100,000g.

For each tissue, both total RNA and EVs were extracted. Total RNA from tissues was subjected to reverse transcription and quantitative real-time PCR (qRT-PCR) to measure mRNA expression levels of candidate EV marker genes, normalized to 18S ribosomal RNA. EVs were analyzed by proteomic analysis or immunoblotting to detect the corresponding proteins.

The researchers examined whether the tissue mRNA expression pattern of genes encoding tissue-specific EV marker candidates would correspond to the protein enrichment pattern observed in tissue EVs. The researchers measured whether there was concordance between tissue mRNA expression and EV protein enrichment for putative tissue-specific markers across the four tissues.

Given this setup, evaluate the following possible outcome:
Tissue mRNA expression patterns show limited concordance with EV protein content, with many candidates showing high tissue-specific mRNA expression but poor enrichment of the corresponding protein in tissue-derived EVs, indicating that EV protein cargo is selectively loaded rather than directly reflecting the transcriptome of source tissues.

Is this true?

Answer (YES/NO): NO